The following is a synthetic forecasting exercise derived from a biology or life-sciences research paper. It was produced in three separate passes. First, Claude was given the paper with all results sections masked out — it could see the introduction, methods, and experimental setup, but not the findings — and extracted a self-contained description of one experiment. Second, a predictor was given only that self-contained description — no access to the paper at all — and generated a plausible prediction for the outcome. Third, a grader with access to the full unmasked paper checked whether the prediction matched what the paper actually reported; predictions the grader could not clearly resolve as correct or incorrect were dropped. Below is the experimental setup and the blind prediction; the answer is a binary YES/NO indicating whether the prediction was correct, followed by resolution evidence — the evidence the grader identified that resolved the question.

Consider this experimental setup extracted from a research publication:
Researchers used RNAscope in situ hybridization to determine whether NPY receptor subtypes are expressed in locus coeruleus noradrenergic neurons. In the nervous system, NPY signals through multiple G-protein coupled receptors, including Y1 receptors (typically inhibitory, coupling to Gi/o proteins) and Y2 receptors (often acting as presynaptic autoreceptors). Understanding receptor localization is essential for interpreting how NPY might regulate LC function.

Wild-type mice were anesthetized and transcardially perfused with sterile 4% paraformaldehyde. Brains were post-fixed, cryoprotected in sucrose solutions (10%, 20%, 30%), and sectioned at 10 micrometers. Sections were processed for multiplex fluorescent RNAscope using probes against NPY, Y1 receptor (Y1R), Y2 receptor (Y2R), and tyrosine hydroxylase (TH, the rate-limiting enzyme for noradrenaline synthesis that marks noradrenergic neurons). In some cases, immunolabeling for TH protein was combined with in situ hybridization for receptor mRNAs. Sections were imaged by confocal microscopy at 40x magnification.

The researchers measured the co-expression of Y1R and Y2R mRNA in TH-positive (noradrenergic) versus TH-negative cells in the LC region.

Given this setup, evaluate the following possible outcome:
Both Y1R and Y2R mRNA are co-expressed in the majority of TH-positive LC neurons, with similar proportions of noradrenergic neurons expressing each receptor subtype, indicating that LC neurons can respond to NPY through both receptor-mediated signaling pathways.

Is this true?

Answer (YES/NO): YES